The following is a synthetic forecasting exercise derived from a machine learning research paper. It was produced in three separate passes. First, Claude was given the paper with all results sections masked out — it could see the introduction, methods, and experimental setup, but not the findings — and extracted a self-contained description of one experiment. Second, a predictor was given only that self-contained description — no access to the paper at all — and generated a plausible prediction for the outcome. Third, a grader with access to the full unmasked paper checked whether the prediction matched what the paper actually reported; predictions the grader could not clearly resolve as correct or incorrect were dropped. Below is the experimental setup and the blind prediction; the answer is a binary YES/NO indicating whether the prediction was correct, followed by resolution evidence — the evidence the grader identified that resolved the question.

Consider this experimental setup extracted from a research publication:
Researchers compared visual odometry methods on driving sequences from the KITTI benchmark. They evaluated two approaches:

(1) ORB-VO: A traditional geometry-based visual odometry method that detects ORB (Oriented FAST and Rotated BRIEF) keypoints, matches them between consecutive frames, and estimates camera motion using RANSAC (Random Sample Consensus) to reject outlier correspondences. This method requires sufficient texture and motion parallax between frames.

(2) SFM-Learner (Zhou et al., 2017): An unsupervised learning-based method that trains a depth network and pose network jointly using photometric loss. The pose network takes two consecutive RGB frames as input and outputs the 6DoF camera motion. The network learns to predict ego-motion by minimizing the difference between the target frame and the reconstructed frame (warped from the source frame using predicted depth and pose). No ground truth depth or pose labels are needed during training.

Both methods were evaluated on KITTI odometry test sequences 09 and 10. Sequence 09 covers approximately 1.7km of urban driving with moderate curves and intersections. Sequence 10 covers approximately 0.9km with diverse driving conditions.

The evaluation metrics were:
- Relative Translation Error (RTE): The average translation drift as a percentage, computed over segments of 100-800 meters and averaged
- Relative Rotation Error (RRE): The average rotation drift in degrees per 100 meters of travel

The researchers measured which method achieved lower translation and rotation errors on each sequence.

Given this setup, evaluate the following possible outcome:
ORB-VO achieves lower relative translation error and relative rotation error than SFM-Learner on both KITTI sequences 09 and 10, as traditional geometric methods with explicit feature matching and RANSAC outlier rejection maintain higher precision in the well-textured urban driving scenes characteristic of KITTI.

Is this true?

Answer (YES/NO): YES